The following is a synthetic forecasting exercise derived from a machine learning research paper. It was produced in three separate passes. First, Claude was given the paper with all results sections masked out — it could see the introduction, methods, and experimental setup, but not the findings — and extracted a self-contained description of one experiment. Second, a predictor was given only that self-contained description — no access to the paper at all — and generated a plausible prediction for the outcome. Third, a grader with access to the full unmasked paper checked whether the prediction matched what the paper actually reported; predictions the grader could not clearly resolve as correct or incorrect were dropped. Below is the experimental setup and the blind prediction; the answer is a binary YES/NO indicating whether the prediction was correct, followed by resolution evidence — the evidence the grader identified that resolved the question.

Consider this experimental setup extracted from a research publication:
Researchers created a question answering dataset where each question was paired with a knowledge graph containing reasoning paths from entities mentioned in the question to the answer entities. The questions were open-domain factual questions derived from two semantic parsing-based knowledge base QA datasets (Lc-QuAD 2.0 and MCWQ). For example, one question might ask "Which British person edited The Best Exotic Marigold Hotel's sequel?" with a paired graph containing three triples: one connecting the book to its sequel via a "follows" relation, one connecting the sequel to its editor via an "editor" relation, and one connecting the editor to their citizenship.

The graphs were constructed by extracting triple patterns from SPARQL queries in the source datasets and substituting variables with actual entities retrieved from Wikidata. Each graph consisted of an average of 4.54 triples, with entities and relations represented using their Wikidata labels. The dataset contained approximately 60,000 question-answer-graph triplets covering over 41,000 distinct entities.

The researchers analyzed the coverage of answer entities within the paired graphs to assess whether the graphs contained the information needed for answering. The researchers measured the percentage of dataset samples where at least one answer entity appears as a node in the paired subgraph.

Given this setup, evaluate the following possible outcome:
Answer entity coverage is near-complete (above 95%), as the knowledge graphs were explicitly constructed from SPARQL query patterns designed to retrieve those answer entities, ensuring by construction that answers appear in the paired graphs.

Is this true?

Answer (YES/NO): YES